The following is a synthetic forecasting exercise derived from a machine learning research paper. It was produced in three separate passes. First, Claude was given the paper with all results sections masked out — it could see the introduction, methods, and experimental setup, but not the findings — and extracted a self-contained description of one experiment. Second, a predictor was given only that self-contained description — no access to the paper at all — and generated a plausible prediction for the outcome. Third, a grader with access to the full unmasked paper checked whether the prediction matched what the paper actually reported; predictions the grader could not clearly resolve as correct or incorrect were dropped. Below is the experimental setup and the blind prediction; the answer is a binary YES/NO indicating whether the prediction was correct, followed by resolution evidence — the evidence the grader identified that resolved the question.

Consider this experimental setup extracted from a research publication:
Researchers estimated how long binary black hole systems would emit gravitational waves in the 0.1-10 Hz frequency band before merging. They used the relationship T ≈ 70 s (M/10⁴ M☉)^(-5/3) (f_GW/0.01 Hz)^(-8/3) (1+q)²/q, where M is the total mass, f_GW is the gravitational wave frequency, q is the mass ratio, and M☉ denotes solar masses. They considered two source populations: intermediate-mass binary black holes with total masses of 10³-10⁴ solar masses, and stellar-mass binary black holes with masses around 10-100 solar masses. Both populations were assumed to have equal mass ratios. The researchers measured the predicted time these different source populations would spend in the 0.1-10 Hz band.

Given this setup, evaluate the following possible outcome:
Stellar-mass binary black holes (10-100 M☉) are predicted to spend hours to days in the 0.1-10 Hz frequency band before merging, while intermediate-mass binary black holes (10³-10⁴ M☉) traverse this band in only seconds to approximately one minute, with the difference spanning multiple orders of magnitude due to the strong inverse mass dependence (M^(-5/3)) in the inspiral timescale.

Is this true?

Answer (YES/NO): NO